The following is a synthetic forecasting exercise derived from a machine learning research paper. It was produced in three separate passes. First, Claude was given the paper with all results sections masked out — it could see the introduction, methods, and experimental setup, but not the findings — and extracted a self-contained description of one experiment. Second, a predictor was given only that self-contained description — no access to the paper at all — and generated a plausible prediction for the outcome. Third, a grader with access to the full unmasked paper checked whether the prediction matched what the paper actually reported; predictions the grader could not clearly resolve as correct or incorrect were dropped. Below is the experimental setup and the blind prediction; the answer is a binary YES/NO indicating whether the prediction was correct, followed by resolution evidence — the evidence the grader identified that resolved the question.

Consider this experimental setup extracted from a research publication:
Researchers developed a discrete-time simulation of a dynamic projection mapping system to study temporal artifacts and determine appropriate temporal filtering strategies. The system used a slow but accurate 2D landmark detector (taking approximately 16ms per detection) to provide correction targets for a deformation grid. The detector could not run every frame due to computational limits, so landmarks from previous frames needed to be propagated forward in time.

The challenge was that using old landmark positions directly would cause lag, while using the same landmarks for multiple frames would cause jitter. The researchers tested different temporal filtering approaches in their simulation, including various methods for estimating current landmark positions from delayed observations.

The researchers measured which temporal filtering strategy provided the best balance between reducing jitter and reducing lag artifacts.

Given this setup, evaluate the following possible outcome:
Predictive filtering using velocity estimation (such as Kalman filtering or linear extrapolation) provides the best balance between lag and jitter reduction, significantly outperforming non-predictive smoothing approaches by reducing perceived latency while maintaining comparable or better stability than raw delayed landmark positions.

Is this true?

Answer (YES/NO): NO